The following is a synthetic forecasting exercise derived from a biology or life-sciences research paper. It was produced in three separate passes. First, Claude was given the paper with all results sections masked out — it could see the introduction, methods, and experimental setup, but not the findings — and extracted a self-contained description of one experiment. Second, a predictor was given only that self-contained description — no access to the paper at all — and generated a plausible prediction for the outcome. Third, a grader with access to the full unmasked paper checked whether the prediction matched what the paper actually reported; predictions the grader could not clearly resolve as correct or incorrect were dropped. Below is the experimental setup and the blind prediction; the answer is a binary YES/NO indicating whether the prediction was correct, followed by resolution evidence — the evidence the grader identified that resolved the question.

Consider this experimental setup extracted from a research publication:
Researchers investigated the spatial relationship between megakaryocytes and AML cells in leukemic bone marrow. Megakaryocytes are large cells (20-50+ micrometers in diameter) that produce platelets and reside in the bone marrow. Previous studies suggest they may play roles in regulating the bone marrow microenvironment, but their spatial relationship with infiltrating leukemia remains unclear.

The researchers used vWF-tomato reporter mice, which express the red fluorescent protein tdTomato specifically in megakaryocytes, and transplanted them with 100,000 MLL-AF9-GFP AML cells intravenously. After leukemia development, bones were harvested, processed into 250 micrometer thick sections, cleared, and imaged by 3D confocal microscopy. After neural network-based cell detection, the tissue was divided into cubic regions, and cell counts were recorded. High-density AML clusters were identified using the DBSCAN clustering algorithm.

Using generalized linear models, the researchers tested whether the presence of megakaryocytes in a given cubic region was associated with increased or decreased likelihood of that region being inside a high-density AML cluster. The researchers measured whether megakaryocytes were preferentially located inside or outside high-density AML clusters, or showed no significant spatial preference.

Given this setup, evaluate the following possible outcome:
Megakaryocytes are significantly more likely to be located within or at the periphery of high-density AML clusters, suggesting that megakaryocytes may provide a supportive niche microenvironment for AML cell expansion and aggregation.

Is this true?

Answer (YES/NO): NO